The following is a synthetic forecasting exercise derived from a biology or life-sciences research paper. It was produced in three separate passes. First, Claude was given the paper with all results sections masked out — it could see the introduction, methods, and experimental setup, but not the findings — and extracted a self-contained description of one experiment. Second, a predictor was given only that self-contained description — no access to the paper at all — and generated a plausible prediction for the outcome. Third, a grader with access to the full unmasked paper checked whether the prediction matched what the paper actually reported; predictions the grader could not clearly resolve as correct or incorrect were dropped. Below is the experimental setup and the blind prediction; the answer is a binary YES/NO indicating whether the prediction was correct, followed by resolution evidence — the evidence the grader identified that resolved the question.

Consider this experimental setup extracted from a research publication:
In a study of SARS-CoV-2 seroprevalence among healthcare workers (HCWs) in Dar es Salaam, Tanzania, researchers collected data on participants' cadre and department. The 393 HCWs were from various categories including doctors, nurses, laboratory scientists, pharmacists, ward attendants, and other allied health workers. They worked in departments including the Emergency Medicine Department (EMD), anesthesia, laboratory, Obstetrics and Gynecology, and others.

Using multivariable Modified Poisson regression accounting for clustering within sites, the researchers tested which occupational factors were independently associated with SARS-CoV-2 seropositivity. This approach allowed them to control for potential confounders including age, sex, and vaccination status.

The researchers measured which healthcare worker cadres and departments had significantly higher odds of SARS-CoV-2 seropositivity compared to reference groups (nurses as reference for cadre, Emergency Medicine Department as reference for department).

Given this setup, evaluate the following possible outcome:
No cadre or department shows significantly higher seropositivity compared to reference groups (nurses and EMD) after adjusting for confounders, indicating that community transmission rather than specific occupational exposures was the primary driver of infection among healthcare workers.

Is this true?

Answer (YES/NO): NO